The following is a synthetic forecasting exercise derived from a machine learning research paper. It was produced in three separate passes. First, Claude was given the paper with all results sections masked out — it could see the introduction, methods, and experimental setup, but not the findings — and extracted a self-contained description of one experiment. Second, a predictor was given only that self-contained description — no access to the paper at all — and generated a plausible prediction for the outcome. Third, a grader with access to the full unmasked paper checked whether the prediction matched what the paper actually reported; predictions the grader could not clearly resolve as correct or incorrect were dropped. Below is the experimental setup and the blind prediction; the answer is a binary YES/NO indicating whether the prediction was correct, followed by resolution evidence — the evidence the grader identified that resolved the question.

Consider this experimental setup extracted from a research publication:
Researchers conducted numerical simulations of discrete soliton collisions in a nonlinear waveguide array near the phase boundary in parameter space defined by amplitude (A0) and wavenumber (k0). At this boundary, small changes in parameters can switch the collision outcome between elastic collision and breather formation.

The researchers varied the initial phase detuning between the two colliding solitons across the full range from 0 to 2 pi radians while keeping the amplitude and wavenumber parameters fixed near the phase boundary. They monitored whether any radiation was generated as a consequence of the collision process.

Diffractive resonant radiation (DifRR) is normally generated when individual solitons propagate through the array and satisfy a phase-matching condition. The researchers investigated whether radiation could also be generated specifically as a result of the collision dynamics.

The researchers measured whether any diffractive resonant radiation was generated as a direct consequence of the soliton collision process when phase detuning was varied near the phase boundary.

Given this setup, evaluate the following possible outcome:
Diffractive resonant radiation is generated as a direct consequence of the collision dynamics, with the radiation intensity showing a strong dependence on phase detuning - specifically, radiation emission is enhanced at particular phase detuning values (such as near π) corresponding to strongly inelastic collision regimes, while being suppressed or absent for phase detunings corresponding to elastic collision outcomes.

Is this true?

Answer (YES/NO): NO